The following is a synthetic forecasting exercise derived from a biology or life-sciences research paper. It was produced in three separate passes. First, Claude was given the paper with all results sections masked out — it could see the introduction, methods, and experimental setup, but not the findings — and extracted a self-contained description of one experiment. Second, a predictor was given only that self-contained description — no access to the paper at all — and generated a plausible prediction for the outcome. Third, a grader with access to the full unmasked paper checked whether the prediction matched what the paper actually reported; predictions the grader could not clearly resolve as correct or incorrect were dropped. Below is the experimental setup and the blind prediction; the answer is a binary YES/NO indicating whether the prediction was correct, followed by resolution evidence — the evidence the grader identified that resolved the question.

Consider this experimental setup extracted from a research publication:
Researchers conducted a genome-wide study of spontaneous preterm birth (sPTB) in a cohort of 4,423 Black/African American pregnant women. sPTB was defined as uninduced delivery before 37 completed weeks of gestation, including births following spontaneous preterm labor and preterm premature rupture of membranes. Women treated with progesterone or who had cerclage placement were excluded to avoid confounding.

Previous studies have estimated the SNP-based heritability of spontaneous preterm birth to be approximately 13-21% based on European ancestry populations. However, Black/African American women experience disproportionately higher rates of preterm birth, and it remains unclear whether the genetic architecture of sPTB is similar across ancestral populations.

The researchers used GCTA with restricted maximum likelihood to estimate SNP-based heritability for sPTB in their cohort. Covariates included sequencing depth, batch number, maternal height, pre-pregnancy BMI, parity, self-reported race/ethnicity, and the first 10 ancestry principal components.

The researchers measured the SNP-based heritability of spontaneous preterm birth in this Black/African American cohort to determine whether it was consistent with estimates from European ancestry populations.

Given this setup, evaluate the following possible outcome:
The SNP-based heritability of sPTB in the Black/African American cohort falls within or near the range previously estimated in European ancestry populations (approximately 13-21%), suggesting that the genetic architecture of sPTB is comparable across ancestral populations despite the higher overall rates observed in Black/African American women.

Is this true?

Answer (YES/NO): YES